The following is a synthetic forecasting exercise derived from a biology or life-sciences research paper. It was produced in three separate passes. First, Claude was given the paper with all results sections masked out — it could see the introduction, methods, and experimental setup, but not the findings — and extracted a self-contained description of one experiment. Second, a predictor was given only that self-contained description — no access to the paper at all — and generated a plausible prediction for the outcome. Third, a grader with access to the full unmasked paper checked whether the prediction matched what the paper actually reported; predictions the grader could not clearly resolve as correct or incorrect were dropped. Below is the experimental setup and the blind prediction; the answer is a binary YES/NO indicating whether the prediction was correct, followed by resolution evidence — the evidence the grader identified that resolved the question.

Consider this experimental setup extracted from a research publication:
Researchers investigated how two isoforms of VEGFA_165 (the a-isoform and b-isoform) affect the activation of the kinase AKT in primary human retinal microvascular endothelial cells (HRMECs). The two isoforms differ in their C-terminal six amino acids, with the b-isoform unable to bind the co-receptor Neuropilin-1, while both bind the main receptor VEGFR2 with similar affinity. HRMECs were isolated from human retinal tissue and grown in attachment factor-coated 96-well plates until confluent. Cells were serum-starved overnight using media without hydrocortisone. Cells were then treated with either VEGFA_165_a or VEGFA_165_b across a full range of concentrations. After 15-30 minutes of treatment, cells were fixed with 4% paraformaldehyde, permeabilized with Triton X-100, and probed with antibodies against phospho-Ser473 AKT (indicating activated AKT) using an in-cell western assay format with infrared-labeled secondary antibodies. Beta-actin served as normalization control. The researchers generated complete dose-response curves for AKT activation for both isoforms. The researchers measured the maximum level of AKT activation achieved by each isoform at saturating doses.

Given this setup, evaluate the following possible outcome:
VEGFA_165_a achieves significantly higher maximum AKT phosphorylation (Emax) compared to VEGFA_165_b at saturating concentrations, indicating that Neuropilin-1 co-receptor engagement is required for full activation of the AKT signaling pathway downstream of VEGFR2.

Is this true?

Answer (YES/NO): YES